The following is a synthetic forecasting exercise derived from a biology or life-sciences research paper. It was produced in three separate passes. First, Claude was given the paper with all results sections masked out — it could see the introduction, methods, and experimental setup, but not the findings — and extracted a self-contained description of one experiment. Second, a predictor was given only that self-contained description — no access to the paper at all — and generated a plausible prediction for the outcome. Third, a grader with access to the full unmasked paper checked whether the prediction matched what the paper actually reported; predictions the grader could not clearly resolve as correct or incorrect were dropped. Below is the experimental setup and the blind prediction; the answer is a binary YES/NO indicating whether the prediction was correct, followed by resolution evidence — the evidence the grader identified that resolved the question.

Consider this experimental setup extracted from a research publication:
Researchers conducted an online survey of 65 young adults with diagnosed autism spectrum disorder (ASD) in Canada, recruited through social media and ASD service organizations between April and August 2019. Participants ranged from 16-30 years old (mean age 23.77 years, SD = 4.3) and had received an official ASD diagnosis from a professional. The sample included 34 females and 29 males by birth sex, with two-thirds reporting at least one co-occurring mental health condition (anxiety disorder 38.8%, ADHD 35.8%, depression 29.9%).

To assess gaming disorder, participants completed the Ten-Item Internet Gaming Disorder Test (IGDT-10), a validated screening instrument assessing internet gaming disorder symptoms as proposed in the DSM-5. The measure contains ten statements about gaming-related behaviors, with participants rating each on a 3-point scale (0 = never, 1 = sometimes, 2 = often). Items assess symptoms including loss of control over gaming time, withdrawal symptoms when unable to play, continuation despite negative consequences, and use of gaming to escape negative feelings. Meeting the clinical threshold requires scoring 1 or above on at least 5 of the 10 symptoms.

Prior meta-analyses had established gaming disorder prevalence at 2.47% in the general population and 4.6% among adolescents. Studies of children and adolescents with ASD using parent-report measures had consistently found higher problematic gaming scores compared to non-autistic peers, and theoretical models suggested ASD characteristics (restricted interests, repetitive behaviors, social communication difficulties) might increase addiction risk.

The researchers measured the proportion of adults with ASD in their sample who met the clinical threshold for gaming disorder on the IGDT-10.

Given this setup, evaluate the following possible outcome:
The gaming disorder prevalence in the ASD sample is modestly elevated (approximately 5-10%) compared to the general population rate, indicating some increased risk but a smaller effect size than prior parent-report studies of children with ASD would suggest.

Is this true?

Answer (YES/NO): NO